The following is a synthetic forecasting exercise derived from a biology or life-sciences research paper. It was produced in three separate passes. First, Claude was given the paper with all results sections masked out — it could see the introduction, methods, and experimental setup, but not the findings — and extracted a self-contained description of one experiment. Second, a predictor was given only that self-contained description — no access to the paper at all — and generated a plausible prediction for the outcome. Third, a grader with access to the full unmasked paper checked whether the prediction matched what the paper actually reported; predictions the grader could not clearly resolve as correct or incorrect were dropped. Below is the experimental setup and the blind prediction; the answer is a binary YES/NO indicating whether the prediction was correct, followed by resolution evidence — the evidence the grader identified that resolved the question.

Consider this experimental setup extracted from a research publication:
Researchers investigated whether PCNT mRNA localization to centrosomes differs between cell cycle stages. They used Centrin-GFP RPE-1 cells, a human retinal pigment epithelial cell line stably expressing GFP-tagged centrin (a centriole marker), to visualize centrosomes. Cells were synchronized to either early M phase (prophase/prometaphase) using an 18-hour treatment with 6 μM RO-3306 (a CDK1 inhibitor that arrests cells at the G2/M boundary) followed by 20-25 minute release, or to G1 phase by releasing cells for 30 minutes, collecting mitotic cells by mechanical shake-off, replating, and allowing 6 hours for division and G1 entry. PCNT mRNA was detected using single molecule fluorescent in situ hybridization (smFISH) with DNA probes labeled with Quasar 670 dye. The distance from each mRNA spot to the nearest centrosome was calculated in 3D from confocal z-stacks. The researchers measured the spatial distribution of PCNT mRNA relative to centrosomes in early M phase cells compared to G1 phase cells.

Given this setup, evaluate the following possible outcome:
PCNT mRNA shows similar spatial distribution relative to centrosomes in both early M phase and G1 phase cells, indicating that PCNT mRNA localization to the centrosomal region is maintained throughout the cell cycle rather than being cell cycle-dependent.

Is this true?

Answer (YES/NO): NO